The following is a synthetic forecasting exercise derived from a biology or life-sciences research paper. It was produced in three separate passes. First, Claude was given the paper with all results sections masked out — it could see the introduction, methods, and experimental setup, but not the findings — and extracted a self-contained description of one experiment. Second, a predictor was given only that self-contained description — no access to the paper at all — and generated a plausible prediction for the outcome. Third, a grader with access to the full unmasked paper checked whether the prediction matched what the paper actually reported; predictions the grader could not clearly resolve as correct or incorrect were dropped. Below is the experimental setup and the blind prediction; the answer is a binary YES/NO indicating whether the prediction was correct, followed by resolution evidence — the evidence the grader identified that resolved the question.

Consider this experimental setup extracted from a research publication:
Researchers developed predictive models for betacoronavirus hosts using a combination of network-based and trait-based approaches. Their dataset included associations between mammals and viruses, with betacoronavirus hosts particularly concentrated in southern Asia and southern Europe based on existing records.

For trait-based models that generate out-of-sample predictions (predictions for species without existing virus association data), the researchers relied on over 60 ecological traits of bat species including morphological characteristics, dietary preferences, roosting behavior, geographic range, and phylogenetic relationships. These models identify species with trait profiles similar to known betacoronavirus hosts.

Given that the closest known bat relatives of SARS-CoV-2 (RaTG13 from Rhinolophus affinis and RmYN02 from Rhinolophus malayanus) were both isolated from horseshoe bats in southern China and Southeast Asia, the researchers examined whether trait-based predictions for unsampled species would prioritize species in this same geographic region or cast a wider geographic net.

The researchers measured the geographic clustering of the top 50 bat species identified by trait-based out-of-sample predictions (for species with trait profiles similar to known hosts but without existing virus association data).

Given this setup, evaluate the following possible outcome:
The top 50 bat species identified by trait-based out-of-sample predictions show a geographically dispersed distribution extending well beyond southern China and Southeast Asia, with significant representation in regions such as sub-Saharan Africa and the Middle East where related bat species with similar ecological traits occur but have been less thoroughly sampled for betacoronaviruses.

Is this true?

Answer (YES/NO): NO